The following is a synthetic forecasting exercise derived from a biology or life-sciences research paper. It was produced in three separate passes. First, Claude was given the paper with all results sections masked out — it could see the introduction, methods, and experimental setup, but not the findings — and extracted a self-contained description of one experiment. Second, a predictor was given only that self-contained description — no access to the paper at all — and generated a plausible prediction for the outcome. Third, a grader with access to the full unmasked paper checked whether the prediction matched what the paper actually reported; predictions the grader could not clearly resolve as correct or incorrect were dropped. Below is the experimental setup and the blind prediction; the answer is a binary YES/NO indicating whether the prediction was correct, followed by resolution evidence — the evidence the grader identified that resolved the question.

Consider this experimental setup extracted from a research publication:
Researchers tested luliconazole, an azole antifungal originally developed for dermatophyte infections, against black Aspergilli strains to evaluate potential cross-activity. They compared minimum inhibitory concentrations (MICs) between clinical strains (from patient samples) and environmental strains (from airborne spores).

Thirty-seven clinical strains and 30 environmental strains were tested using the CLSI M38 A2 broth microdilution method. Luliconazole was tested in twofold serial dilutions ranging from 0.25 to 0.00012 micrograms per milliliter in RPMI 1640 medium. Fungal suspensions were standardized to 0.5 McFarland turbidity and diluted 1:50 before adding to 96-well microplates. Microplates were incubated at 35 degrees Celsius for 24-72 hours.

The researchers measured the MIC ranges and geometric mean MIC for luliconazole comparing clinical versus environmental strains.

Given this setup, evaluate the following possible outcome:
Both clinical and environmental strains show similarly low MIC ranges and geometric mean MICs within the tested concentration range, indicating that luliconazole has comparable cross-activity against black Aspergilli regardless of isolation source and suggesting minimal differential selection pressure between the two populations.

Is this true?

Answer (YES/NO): NO